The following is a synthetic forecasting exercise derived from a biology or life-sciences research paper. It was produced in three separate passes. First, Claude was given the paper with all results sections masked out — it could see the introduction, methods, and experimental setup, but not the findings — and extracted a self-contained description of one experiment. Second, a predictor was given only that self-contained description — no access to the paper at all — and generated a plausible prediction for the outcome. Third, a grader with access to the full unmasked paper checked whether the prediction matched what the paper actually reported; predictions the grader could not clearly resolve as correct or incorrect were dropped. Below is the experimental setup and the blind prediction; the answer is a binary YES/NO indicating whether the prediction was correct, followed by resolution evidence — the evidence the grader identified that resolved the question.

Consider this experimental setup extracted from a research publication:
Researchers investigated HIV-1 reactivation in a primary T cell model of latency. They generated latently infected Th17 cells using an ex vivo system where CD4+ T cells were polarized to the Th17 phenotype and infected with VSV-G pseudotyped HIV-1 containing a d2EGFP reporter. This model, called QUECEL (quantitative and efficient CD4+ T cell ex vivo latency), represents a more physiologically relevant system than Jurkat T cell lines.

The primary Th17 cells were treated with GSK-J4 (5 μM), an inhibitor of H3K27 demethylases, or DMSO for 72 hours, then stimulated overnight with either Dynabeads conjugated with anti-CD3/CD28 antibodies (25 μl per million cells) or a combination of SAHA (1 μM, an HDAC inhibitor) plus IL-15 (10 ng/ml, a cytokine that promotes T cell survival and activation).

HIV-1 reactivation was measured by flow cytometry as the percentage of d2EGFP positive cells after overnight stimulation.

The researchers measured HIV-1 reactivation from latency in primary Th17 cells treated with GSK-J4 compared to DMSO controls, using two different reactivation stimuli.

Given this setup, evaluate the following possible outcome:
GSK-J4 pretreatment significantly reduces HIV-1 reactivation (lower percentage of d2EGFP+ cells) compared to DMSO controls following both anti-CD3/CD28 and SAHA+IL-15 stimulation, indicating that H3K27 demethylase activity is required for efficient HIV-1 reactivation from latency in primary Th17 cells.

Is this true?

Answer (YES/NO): YES